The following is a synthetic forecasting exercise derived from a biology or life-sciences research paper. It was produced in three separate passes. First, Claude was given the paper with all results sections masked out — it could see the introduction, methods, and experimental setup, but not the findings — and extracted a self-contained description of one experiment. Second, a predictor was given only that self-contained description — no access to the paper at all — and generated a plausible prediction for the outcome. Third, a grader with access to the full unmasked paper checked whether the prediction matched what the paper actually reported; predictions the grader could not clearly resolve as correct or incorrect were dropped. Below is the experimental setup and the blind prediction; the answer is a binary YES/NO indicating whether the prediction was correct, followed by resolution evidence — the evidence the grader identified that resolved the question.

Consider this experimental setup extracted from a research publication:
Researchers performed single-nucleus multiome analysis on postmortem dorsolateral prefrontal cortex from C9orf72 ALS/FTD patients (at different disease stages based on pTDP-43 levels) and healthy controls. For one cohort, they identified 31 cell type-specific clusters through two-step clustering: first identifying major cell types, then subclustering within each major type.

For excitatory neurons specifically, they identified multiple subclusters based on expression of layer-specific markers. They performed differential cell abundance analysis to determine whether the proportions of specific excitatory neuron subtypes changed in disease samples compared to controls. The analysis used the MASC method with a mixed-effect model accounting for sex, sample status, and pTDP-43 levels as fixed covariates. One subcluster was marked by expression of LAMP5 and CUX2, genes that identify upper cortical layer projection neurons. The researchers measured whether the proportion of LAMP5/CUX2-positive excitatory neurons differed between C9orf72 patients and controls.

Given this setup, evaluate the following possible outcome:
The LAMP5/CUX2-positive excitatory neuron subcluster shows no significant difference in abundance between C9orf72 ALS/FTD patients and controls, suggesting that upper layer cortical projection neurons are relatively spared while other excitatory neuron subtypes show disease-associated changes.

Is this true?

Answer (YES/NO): NO